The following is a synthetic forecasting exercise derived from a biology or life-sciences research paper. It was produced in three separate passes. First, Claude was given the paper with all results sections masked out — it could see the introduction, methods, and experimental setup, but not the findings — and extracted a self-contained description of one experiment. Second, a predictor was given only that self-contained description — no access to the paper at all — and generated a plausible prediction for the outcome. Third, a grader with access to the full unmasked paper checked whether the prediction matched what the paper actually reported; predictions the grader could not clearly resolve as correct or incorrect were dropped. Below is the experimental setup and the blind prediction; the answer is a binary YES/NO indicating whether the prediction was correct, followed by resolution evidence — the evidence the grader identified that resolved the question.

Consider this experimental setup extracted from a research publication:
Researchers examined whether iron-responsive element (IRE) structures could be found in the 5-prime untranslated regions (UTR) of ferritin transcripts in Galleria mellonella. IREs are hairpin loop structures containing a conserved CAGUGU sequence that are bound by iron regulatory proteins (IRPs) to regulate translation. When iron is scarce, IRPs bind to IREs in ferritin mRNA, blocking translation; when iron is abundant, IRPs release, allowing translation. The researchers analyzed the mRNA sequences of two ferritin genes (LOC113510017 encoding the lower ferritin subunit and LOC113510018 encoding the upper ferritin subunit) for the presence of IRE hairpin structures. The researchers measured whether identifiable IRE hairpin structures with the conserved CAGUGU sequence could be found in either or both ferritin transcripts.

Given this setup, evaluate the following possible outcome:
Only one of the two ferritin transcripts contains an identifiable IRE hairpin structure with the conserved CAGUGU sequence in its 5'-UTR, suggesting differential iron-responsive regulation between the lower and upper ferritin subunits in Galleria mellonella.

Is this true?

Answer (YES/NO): NO